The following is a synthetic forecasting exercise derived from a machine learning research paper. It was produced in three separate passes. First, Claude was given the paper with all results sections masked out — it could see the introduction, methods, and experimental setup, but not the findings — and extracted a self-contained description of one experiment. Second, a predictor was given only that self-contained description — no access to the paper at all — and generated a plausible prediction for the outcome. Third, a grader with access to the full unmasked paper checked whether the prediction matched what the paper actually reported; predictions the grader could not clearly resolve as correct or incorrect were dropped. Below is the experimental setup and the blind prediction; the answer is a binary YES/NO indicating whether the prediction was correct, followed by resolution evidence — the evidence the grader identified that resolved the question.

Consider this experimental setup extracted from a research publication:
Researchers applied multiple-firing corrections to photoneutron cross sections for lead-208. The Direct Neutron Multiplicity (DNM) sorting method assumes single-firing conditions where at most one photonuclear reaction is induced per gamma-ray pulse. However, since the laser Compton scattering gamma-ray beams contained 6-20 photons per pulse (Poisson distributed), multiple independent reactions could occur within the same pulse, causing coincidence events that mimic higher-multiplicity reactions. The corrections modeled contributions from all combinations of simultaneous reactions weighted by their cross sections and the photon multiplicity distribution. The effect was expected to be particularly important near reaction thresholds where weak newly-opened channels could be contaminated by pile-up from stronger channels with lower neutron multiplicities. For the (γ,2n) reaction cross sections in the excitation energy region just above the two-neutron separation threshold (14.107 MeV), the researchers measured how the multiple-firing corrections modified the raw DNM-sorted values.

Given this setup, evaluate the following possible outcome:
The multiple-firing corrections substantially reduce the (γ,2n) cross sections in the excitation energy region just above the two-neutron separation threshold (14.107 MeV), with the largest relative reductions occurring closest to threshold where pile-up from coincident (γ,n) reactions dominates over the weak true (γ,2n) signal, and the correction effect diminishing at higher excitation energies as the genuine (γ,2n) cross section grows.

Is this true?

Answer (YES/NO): NO